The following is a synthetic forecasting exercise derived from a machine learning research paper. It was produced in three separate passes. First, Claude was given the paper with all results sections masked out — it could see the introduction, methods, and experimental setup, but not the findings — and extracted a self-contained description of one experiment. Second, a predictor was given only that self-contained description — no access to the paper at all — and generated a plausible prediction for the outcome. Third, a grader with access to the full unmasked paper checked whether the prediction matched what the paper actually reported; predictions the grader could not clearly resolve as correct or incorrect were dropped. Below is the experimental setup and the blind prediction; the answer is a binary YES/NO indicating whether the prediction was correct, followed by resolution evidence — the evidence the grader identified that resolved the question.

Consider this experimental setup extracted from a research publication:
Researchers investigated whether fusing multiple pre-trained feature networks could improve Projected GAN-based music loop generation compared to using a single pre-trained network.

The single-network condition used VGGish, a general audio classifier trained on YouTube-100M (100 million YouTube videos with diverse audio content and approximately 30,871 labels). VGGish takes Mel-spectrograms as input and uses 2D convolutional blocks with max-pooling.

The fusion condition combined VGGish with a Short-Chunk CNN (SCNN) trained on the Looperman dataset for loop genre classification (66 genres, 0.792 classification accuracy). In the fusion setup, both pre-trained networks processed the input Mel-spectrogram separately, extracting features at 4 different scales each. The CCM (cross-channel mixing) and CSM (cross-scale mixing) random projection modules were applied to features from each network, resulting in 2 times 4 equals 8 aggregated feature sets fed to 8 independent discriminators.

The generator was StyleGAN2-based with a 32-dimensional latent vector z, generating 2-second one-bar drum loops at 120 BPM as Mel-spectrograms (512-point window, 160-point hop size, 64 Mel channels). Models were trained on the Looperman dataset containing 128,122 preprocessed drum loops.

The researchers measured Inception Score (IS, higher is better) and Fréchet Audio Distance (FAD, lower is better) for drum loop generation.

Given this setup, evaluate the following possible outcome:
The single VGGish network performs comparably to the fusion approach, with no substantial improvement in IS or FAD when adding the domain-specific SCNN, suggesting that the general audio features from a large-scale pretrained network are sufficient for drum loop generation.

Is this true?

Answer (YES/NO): NO